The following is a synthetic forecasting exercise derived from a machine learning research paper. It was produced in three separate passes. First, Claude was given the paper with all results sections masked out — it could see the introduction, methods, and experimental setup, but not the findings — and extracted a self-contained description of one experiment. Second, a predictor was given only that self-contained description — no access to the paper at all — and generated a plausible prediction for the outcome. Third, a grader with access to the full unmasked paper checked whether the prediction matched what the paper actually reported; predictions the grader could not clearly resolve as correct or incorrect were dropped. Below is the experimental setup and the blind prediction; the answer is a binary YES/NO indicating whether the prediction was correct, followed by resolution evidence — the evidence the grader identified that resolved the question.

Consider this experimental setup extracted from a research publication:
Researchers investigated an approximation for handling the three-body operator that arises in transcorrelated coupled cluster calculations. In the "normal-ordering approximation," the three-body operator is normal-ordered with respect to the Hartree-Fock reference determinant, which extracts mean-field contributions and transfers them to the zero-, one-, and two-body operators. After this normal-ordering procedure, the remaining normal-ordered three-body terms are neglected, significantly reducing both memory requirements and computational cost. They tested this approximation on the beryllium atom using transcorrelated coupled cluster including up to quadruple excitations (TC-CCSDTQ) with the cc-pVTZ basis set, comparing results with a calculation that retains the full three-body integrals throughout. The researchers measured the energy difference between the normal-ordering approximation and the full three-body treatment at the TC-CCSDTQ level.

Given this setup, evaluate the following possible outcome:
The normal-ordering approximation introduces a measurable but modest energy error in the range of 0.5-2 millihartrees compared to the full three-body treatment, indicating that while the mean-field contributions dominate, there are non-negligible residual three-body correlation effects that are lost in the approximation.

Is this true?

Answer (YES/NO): NO